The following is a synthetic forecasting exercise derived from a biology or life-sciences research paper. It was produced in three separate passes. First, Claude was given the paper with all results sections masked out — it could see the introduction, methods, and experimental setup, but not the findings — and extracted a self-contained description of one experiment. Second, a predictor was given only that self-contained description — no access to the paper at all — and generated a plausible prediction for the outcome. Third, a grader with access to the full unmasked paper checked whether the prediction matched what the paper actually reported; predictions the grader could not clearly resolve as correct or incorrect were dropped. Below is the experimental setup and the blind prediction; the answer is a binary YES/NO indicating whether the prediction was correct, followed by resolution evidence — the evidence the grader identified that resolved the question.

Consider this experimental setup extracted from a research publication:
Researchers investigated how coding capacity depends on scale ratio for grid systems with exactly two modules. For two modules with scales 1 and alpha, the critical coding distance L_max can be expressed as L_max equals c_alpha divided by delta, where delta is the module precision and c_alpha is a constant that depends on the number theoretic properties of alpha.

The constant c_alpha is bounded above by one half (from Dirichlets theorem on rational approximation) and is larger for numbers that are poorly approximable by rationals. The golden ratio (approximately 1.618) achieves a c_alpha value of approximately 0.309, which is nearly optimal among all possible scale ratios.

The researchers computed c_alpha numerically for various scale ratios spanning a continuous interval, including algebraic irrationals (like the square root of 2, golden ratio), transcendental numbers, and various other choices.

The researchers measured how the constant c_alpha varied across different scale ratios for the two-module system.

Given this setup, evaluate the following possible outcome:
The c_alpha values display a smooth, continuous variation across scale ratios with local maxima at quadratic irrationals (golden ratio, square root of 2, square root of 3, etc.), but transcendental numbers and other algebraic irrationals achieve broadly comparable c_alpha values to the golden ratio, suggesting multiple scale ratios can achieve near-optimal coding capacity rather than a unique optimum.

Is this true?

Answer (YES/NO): NO